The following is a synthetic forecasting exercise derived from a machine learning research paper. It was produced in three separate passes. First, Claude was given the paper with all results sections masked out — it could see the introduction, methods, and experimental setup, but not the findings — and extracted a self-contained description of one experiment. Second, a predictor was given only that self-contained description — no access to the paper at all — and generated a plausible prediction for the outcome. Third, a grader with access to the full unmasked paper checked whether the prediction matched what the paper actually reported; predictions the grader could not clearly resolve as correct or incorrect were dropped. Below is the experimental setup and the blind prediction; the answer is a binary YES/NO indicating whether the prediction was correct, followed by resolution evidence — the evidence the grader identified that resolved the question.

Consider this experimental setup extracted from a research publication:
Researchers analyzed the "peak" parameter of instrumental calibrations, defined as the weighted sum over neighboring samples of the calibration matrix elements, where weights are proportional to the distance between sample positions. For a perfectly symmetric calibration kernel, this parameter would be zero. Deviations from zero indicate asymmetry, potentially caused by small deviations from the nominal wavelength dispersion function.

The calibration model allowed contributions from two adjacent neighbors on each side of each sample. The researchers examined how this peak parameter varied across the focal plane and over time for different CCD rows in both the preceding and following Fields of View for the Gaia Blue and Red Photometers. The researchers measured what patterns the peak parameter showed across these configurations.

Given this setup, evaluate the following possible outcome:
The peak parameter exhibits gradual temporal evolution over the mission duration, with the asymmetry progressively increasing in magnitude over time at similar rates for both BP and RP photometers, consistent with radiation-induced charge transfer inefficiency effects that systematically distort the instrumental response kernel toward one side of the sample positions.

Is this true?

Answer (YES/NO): NO